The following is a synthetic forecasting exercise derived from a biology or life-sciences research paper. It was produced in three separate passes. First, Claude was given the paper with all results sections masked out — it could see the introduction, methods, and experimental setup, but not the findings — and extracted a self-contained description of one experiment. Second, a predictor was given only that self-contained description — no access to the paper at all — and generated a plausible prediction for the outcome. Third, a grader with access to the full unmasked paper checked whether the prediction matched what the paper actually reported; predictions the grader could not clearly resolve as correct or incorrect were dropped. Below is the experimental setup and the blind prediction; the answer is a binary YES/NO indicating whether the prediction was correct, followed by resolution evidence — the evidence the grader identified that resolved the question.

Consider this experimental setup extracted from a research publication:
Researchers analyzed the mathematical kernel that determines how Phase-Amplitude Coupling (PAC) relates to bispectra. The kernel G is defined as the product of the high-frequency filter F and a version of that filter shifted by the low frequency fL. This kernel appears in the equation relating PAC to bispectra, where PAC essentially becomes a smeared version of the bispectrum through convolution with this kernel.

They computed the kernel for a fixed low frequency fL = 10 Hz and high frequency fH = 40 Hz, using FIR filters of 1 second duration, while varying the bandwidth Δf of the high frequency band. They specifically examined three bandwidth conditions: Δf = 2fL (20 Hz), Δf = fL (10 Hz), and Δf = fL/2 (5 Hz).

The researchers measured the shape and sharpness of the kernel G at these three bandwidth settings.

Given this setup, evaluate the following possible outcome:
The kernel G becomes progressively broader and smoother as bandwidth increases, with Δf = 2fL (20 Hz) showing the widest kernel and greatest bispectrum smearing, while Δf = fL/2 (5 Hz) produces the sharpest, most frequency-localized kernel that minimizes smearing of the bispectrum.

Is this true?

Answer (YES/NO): NO